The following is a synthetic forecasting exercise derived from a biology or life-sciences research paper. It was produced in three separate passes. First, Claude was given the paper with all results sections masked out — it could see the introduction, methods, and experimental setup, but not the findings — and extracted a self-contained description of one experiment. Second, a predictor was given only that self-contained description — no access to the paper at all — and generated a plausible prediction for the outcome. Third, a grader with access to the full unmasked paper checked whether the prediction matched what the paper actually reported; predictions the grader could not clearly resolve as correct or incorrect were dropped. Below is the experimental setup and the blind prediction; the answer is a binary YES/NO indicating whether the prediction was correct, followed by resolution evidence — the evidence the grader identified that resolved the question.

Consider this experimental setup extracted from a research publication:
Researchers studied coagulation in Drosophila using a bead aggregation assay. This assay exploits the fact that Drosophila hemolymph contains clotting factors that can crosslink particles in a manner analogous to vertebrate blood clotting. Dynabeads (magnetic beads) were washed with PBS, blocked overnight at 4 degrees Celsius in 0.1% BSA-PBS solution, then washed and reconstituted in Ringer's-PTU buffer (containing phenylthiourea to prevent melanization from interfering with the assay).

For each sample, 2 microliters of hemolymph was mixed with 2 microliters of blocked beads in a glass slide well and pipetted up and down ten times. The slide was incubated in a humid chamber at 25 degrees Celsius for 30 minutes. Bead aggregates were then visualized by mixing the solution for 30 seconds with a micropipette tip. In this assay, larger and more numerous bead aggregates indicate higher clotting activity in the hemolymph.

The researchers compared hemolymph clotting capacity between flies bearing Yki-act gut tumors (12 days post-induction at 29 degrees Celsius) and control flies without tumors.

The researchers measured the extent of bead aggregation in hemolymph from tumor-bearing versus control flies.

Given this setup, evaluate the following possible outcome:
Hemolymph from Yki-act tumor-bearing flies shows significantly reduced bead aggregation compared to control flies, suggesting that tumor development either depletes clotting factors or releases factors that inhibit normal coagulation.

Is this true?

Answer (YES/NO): NO